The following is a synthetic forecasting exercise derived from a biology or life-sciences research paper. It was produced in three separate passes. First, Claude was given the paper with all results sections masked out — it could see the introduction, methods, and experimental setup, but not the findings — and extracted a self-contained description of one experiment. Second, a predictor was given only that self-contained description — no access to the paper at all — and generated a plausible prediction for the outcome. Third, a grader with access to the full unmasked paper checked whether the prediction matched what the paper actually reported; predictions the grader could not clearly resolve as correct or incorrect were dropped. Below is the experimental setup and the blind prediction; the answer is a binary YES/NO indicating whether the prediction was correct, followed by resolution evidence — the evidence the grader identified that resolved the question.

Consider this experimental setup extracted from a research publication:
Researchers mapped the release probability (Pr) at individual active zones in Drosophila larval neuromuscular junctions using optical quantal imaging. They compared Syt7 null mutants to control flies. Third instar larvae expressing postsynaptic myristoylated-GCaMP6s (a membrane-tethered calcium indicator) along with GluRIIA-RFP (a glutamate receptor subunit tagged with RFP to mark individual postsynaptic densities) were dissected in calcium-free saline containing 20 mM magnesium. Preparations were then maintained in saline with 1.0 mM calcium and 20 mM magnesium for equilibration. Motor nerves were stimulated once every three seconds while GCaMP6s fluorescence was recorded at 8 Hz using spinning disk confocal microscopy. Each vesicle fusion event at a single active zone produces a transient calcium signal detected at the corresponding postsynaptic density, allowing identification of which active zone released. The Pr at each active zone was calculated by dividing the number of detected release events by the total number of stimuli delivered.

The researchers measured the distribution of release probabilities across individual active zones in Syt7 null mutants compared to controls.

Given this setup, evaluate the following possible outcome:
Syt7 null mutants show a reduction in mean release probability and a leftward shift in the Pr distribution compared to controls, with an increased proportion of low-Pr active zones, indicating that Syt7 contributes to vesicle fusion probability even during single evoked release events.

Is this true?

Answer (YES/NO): NO